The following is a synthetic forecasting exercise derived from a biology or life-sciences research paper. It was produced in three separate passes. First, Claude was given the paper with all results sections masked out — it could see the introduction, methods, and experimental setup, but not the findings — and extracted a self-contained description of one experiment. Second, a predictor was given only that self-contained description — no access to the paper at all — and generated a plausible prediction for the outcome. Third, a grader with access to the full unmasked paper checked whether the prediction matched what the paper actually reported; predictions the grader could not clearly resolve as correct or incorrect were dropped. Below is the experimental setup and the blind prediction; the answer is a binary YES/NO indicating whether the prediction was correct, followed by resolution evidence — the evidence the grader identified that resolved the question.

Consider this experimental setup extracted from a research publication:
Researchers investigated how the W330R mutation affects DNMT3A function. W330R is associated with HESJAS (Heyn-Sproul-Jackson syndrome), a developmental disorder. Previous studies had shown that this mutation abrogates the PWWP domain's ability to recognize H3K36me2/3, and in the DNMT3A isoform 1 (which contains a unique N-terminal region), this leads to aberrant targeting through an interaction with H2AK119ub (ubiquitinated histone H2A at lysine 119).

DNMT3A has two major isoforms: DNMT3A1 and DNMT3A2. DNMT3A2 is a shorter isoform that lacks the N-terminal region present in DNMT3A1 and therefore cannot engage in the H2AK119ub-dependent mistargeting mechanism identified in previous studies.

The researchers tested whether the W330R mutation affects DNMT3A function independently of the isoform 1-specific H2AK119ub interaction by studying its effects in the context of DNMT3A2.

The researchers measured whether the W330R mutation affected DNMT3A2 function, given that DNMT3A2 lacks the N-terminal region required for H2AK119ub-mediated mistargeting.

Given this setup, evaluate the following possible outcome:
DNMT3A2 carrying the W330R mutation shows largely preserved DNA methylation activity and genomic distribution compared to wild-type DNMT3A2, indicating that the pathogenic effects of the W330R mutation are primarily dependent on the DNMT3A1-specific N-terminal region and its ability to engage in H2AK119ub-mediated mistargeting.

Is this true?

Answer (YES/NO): NO